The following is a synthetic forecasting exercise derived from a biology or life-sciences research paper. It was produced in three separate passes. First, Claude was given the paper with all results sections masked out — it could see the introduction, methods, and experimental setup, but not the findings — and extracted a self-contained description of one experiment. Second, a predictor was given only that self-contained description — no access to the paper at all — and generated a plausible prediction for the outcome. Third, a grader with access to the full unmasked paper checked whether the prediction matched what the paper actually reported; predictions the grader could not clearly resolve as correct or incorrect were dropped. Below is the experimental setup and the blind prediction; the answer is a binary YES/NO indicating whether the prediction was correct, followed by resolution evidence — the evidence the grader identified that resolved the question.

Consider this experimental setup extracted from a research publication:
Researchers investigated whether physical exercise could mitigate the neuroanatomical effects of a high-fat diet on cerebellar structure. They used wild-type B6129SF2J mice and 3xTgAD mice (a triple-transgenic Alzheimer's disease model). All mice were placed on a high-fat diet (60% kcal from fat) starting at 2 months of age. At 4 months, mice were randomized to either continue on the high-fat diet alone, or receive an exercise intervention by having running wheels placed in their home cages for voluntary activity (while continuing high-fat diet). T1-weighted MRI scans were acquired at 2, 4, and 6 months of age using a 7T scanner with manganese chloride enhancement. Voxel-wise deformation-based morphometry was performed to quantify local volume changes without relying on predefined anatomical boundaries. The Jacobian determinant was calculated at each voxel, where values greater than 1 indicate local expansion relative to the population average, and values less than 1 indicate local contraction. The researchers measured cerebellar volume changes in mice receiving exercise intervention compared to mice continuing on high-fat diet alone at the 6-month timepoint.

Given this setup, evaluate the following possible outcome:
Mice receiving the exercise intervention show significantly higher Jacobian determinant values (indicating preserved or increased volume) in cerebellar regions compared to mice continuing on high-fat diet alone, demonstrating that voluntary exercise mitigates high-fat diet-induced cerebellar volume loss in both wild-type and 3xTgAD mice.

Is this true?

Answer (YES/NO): NO